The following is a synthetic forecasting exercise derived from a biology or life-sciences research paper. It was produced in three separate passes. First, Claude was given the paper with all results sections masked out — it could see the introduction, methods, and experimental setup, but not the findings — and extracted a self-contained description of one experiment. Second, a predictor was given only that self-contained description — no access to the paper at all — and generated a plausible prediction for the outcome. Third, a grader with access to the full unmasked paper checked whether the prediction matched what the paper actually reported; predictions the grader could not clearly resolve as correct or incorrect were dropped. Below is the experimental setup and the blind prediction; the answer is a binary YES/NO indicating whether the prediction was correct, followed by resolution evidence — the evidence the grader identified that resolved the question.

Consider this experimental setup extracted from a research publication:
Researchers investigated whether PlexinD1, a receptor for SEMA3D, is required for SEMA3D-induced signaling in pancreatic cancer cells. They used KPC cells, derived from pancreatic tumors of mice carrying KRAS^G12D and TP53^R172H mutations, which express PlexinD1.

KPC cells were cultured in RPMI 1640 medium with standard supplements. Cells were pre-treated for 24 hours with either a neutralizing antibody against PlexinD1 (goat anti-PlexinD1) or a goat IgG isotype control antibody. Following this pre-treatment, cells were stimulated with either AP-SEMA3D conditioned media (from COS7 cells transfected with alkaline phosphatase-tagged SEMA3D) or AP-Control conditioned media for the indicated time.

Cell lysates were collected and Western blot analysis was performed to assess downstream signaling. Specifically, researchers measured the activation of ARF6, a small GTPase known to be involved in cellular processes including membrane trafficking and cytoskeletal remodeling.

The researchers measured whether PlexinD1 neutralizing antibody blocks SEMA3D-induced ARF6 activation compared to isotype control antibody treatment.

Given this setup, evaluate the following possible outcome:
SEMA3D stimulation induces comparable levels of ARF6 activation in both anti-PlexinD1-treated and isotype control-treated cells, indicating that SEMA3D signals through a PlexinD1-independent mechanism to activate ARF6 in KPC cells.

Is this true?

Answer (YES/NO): NO